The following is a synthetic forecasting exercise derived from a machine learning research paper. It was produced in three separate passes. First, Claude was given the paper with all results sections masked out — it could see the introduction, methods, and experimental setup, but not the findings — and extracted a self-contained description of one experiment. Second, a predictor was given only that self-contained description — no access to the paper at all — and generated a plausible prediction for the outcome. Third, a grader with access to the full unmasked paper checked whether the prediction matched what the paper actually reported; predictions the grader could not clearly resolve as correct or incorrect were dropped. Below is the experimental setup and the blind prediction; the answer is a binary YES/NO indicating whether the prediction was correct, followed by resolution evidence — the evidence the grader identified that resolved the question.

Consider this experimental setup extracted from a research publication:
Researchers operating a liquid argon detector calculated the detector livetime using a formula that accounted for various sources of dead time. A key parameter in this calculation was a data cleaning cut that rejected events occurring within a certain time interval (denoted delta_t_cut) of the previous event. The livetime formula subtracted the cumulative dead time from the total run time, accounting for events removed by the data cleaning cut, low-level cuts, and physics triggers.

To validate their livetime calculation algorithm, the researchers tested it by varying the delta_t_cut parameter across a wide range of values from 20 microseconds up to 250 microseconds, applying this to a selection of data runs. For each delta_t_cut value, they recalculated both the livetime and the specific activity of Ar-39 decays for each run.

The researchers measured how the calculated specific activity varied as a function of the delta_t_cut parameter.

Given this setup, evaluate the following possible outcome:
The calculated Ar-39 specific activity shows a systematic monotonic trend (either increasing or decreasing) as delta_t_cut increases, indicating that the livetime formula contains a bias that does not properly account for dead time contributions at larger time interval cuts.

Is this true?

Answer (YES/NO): NO